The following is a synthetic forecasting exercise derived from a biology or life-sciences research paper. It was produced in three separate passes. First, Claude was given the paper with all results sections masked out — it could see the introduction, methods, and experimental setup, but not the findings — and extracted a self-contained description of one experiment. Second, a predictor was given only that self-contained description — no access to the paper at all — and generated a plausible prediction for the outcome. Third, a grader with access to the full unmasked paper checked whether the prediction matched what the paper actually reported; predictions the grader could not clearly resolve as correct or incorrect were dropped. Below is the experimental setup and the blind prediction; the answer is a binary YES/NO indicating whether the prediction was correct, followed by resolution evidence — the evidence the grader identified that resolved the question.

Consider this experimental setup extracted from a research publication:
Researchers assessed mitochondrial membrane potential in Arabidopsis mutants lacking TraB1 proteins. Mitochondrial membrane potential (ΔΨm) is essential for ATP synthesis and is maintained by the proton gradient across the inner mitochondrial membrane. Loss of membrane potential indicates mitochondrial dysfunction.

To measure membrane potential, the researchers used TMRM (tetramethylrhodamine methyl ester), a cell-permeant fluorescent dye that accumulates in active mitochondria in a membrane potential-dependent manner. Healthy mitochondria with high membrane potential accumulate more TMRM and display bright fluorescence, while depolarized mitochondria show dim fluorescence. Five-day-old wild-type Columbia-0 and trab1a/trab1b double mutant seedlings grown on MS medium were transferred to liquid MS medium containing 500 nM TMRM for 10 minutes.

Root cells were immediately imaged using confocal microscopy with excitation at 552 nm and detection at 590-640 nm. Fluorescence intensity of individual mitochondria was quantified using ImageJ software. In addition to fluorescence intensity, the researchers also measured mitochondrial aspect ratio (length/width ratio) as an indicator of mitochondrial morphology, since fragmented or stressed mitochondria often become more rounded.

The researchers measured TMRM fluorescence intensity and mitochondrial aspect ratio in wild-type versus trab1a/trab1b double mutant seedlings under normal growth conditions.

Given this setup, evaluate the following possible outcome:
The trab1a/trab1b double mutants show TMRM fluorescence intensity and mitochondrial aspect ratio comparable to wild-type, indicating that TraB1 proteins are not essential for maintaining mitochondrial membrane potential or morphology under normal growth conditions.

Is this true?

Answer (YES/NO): NO